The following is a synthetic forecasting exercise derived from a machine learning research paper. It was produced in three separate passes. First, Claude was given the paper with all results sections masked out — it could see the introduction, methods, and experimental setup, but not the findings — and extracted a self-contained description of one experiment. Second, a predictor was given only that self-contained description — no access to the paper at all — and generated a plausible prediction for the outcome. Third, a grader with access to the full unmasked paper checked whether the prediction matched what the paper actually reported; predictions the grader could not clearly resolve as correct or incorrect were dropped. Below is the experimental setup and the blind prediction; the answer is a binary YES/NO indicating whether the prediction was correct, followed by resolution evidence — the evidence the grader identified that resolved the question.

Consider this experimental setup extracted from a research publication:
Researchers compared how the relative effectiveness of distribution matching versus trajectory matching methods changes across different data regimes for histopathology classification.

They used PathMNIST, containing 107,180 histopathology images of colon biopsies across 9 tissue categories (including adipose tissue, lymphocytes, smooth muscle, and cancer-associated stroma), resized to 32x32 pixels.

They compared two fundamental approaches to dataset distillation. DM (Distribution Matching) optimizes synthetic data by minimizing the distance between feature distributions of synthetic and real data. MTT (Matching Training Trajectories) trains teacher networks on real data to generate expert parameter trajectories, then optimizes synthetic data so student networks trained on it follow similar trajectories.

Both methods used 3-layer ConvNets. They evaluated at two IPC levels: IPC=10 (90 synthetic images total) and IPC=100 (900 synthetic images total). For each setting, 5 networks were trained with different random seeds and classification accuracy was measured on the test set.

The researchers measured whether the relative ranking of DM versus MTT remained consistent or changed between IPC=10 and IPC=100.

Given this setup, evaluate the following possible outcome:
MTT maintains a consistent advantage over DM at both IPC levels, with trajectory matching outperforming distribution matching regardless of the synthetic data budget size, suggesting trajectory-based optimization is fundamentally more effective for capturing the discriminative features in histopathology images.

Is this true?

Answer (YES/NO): NO